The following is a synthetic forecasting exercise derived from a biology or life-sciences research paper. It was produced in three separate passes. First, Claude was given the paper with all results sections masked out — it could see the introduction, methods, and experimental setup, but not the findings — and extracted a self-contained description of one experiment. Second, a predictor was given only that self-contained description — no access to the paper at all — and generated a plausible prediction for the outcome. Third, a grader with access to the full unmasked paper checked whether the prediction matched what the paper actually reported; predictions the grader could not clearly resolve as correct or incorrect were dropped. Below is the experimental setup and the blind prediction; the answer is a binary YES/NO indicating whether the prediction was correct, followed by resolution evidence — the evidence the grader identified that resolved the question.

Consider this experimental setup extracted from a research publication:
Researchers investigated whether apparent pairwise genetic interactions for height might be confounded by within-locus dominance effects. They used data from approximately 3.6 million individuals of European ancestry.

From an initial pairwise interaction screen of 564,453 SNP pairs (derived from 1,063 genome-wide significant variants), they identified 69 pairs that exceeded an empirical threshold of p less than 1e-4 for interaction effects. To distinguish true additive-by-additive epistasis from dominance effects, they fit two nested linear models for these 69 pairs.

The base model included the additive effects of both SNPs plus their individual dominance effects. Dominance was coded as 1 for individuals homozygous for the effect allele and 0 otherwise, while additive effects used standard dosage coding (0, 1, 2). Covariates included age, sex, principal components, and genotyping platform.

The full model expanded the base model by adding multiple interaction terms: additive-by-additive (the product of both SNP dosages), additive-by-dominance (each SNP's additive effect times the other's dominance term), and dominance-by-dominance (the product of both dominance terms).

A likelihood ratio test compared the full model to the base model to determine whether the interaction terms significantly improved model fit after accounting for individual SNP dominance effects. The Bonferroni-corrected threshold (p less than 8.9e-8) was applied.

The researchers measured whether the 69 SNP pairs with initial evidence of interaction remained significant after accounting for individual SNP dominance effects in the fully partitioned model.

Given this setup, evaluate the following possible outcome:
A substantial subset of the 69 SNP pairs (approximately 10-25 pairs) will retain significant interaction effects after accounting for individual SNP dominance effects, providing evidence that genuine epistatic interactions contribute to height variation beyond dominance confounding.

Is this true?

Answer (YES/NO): NO